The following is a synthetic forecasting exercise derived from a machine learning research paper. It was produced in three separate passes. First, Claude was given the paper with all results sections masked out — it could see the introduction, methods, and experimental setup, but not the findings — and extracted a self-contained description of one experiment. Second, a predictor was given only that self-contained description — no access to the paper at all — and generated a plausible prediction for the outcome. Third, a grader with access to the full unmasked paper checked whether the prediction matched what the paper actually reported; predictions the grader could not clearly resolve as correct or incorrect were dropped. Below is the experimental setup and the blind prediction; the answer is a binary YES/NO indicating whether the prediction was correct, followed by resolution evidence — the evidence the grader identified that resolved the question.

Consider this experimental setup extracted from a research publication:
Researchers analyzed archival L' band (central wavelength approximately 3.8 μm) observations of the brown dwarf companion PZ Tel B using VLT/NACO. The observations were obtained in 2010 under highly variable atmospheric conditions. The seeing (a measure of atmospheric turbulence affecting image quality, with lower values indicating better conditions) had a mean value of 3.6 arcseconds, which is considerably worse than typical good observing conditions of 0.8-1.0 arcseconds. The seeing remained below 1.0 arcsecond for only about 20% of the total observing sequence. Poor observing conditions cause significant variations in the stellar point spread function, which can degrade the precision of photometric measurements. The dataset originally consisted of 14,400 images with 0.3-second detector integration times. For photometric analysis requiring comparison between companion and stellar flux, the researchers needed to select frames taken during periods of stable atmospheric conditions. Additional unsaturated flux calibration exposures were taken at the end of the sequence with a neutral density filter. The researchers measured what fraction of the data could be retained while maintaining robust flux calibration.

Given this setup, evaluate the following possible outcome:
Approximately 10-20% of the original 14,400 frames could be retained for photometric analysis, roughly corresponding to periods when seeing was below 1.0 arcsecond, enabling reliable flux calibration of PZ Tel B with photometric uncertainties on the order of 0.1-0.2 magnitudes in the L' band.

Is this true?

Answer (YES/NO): NO